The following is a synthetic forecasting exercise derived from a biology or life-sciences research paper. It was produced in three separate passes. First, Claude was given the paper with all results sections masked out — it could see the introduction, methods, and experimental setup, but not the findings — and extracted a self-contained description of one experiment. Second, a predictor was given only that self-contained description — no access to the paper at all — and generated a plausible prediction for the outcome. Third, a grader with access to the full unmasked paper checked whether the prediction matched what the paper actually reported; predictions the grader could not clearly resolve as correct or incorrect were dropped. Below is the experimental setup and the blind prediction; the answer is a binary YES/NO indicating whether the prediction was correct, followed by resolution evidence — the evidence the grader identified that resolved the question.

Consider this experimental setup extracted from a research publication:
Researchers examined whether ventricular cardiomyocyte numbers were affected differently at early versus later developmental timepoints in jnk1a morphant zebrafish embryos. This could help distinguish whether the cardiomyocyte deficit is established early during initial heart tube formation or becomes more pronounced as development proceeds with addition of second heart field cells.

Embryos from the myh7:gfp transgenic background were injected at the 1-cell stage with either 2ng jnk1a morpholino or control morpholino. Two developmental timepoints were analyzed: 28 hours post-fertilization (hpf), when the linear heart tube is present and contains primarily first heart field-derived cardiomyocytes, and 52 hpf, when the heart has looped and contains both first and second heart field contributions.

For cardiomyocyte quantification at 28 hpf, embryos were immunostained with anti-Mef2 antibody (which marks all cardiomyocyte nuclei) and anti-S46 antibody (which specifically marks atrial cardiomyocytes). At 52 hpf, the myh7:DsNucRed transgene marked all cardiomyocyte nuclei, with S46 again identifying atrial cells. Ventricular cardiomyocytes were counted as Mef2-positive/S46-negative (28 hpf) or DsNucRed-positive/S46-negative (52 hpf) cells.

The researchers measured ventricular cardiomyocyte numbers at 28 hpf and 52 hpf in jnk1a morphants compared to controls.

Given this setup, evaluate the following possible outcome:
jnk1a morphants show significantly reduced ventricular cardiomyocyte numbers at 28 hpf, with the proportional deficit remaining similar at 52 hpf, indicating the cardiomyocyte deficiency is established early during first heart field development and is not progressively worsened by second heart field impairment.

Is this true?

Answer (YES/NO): NO